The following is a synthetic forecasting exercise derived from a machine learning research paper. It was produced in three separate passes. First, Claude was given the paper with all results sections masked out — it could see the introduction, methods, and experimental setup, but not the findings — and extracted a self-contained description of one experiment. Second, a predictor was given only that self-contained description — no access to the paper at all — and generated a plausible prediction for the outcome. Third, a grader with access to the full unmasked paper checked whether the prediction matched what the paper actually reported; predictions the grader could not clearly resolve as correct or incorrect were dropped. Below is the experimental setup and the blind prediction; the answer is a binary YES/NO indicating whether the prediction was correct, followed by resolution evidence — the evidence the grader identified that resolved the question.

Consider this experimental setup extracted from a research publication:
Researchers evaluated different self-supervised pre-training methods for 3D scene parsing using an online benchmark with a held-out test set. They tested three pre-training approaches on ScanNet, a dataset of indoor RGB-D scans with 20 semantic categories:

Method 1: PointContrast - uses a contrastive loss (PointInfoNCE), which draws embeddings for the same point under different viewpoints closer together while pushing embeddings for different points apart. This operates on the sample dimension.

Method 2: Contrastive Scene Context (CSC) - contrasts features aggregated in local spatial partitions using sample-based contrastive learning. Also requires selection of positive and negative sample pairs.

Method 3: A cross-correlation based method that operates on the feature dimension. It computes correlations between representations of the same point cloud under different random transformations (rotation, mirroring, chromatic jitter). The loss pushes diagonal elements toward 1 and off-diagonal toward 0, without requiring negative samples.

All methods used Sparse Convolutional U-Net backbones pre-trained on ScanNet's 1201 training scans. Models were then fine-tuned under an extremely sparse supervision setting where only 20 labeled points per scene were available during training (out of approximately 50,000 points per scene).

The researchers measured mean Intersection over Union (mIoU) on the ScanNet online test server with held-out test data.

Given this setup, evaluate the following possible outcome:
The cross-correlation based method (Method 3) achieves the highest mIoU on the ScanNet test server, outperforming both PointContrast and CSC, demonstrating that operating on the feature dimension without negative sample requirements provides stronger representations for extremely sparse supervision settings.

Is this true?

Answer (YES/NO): NO